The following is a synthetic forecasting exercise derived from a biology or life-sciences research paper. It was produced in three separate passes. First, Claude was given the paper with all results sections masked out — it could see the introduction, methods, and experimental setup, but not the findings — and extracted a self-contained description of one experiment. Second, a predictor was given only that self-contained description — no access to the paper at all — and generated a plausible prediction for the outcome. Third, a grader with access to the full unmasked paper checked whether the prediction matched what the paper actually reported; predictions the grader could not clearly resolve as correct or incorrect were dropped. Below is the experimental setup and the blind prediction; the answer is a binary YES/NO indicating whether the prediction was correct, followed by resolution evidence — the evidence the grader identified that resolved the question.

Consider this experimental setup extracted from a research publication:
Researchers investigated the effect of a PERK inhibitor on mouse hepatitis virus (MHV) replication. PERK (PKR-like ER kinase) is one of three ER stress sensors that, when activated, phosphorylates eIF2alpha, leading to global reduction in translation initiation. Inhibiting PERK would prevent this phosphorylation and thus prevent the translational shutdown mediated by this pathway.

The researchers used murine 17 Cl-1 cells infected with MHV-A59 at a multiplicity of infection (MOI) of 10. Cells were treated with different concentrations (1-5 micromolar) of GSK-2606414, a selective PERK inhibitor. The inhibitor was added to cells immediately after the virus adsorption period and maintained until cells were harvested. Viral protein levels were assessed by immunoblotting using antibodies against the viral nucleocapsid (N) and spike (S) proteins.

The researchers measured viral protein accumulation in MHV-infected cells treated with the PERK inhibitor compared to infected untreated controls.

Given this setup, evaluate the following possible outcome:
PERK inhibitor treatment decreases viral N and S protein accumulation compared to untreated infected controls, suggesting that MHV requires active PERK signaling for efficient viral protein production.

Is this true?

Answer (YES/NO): NO